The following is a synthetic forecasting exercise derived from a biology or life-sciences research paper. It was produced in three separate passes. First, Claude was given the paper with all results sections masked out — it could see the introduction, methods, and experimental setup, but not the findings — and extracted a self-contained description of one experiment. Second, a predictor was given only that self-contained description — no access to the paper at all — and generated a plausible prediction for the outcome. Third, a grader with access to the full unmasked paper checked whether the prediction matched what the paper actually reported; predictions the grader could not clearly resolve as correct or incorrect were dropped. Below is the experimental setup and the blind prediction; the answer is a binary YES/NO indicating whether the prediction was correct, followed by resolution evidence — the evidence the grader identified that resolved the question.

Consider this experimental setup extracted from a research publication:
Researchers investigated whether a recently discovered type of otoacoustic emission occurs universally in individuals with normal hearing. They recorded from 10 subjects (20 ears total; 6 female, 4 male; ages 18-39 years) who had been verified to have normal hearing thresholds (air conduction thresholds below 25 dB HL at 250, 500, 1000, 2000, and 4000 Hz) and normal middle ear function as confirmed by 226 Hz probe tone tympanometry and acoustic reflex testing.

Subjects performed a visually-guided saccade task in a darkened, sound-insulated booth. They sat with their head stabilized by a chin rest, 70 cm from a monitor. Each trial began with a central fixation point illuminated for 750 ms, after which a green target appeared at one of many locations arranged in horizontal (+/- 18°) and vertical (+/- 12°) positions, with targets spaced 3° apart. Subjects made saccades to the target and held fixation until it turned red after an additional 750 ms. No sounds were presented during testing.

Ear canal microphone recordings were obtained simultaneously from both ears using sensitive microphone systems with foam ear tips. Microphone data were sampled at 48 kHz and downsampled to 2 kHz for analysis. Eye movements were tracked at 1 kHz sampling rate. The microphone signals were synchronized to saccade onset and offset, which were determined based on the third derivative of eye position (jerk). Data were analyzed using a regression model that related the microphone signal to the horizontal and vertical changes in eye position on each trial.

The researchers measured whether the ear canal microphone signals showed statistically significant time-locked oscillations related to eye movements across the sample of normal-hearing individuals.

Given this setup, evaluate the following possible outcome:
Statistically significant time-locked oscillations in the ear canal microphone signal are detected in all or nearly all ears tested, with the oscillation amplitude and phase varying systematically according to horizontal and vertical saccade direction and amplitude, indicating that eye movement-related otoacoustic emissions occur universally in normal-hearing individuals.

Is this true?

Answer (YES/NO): YES